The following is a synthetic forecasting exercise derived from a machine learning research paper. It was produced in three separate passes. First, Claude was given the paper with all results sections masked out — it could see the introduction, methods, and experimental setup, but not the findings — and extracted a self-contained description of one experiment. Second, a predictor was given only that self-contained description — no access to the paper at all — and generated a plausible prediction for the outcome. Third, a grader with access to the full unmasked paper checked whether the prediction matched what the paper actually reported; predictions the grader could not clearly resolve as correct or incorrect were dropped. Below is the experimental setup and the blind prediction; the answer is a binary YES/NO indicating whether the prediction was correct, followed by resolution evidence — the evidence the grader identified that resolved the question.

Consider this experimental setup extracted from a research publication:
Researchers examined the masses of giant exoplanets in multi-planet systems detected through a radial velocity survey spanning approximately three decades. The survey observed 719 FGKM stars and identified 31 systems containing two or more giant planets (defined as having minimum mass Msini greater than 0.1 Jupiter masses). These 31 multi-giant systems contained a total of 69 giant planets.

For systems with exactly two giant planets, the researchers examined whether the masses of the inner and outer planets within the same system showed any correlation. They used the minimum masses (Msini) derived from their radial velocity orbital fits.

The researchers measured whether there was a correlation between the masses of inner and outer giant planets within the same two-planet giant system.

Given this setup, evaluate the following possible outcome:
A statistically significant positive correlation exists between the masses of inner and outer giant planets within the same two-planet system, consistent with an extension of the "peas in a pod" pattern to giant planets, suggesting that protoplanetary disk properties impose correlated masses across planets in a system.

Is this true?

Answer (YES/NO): YES